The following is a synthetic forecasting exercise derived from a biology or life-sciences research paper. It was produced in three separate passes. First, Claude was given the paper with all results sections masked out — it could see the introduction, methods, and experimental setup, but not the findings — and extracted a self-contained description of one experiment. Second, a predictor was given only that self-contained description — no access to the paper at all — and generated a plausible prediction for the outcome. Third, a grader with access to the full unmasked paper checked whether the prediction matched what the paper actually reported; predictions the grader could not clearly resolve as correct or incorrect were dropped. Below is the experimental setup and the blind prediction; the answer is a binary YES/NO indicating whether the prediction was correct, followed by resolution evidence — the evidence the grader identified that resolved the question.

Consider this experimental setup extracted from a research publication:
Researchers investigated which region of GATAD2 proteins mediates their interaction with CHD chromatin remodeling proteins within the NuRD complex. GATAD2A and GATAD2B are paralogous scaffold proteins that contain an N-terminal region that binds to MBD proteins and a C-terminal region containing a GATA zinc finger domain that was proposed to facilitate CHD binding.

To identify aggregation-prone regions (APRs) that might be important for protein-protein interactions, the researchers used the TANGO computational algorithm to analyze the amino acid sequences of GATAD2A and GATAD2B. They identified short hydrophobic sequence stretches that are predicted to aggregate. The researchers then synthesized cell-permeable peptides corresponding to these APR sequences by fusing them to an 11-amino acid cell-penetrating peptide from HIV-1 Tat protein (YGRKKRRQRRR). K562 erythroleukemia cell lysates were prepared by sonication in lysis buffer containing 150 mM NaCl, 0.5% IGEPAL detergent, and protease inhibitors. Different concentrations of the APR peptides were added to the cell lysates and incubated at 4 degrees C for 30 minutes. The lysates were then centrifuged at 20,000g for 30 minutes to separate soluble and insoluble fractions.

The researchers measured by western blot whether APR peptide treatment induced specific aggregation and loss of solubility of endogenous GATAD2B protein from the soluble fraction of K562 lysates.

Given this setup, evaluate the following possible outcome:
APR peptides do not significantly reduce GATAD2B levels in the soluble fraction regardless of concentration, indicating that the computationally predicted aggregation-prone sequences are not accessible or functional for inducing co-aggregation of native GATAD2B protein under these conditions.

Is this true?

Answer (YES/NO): NO